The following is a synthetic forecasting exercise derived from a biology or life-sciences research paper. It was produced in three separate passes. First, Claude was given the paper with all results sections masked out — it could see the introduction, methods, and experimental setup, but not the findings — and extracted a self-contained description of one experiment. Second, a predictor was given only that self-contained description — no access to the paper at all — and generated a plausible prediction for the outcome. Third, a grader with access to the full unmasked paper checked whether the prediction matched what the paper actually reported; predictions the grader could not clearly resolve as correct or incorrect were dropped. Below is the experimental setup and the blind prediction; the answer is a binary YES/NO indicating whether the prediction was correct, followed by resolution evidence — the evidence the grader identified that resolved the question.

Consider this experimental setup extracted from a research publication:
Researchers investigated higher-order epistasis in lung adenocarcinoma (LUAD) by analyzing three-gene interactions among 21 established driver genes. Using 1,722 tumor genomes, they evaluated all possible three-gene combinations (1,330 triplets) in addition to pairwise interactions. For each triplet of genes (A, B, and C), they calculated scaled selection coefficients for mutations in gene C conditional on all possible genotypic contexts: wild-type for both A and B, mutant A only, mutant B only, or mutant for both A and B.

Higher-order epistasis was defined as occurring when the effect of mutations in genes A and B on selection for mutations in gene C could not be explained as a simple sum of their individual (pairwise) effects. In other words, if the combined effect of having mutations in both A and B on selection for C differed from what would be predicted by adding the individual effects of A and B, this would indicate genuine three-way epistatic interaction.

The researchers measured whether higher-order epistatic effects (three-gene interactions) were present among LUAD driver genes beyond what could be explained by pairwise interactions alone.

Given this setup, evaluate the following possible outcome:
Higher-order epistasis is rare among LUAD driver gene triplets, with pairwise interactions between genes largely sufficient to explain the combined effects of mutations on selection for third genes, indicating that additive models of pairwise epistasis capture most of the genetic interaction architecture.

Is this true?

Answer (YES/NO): NO